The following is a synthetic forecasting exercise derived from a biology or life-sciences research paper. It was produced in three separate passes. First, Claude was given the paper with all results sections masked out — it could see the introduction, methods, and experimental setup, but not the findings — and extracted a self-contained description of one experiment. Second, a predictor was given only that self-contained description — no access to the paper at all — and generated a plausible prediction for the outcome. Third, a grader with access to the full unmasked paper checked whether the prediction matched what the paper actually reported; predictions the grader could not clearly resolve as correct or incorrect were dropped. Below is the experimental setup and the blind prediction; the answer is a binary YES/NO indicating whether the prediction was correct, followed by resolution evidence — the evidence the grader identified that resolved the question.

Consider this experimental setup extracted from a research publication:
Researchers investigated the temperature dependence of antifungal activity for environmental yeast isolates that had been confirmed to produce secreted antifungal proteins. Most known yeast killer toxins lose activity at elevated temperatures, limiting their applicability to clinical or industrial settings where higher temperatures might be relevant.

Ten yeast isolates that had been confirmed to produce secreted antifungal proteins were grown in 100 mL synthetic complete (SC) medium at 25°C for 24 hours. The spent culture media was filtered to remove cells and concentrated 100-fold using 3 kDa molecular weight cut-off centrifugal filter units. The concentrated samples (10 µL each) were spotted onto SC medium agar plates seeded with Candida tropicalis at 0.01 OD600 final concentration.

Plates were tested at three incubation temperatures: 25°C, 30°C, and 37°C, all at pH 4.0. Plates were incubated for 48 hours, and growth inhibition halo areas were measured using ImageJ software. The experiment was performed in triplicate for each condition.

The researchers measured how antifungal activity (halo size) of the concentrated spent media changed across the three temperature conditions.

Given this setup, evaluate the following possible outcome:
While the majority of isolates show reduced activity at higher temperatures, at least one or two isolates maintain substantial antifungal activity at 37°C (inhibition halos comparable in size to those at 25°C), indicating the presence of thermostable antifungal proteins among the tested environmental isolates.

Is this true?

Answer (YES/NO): NO